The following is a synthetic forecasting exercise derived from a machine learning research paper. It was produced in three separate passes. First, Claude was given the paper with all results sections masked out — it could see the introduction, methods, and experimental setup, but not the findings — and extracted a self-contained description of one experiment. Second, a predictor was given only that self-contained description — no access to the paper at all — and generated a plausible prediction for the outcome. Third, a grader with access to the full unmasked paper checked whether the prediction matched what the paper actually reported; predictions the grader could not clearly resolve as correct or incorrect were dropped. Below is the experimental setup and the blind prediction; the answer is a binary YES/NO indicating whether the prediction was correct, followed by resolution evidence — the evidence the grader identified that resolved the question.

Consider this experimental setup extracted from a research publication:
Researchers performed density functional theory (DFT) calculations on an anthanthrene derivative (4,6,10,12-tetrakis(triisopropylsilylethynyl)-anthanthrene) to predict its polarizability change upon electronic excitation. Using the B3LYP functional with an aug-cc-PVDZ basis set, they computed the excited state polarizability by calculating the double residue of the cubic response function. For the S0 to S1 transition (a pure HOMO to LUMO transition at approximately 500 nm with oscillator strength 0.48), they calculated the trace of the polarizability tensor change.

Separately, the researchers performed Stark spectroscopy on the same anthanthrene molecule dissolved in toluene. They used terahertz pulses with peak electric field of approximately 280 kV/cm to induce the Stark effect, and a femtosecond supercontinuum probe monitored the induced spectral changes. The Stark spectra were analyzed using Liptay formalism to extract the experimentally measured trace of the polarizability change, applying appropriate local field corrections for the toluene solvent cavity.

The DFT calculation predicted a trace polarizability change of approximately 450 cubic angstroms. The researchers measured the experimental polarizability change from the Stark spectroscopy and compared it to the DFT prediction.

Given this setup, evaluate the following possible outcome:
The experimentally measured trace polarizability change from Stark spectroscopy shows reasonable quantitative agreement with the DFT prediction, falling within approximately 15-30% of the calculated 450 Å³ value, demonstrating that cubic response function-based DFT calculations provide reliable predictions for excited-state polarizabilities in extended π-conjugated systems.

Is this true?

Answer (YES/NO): NO